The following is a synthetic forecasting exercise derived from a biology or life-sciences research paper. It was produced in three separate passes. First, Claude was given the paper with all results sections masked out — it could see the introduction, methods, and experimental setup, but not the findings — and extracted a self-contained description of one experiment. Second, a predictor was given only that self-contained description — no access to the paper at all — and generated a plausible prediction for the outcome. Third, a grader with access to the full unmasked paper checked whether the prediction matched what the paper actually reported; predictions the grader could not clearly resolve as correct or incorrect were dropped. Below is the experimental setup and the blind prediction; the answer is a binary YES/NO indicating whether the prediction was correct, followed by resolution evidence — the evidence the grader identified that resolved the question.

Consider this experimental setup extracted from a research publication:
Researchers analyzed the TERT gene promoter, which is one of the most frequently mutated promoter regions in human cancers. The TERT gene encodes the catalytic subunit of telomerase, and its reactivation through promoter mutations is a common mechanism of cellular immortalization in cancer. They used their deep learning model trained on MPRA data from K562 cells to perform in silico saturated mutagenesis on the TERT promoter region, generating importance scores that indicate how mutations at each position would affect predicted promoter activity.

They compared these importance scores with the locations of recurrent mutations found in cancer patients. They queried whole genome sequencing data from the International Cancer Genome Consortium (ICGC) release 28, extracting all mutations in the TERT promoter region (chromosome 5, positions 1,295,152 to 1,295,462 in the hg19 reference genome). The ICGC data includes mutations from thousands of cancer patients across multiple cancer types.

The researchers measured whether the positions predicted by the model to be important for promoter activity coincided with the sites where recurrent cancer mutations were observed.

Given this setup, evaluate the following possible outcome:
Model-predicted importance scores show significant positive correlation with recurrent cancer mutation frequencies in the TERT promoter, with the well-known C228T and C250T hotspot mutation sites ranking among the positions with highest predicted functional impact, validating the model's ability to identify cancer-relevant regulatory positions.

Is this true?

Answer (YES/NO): NO